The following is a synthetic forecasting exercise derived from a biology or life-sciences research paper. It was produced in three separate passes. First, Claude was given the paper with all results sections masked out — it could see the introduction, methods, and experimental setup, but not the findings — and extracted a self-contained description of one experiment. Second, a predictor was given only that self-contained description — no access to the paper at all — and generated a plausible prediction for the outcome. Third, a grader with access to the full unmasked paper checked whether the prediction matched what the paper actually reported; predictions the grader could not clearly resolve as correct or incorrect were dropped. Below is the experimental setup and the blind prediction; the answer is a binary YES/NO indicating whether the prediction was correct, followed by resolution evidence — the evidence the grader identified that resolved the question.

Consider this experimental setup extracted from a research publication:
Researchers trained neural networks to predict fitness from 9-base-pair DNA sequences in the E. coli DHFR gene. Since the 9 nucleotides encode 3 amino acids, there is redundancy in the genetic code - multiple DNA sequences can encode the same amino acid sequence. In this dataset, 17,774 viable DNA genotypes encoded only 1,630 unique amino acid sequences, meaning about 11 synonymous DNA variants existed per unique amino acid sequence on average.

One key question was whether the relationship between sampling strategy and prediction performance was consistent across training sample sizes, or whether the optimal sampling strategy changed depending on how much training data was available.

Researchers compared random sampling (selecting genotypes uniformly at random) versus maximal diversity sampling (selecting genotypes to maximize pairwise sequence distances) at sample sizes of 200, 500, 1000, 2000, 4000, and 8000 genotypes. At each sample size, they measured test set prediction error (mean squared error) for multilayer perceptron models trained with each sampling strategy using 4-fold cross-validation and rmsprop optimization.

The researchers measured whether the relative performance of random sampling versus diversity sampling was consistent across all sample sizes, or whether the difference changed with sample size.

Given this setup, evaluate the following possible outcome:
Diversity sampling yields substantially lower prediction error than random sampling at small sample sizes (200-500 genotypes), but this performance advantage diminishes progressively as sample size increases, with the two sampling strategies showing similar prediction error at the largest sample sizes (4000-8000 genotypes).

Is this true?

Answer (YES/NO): NO